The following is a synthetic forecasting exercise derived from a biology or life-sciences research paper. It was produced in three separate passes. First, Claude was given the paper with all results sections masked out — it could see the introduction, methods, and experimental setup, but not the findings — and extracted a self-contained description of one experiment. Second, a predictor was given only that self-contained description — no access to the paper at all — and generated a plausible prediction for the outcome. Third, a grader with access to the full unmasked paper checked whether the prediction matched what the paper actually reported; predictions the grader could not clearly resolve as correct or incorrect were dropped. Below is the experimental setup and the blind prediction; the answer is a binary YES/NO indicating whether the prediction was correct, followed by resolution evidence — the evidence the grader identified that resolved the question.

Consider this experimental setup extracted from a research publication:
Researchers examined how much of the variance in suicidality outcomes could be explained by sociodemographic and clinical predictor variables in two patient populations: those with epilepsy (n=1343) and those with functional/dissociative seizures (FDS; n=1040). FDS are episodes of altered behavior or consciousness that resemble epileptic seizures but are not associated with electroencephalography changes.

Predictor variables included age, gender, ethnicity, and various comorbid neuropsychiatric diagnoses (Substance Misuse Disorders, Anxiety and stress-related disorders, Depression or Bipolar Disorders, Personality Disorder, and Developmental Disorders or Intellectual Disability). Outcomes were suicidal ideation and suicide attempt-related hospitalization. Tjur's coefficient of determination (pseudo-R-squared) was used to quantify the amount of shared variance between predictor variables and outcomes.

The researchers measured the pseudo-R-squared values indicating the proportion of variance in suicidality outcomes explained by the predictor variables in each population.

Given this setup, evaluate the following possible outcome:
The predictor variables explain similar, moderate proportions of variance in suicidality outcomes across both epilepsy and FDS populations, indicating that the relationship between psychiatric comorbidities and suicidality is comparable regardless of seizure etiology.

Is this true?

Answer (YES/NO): NO